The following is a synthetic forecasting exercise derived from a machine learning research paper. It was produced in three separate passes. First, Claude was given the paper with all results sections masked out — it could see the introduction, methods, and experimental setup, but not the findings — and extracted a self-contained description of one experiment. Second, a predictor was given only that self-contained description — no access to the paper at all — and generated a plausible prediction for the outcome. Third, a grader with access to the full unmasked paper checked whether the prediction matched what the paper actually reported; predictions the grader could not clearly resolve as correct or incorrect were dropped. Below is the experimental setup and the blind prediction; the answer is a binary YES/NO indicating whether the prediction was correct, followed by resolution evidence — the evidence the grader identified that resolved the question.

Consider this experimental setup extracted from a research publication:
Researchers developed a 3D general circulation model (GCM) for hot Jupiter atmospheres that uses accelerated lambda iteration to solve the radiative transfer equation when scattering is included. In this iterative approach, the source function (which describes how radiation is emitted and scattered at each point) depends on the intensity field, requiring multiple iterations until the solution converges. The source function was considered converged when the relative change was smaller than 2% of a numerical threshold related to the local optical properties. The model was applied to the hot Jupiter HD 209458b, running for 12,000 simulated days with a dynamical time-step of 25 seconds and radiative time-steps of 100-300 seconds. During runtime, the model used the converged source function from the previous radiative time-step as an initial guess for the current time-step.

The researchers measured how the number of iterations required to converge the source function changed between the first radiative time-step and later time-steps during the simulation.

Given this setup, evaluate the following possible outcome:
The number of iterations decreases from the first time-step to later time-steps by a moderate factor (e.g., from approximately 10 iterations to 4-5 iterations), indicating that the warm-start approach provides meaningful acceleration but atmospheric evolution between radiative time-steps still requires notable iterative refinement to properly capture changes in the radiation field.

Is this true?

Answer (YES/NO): NO